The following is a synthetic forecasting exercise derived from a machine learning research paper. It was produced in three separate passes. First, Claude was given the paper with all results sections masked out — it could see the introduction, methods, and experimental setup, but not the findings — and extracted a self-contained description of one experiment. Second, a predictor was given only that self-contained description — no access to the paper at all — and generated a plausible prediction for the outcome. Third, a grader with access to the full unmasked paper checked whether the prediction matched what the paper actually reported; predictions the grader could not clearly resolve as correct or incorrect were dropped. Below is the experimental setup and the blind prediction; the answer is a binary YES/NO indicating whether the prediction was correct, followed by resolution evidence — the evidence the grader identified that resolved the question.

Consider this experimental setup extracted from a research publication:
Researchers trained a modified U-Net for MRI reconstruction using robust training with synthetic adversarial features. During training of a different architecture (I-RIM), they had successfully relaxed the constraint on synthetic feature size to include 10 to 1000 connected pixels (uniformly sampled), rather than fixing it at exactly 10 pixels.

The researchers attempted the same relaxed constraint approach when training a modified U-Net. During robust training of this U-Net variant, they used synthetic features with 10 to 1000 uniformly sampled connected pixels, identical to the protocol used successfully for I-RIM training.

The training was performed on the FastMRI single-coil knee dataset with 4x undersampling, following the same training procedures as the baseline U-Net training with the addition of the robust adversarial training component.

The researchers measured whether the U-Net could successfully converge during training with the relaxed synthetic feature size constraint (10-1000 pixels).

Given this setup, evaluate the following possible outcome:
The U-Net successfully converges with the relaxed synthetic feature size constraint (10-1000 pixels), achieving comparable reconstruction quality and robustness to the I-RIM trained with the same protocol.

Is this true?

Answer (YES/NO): NO